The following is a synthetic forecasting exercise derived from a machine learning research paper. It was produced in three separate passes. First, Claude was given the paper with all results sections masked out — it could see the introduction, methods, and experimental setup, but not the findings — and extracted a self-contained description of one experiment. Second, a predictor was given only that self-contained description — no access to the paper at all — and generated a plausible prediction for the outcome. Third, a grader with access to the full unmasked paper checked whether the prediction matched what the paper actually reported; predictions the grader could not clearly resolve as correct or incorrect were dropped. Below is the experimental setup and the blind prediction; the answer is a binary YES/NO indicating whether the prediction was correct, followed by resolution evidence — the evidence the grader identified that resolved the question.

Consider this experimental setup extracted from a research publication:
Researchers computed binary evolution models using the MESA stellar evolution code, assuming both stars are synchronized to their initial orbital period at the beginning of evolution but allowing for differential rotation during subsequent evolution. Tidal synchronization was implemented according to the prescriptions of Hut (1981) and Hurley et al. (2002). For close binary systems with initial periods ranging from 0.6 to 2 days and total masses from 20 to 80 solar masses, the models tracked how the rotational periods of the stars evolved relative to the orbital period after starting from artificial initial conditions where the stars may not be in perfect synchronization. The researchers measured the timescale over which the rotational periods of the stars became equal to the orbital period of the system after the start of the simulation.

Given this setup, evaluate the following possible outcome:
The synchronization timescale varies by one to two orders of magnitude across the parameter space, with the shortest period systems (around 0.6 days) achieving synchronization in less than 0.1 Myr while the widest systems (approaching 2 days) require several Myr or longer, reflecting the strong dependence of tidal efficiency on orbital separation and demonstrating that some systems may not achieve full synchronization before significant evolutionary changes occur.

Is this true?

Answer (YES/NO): NO